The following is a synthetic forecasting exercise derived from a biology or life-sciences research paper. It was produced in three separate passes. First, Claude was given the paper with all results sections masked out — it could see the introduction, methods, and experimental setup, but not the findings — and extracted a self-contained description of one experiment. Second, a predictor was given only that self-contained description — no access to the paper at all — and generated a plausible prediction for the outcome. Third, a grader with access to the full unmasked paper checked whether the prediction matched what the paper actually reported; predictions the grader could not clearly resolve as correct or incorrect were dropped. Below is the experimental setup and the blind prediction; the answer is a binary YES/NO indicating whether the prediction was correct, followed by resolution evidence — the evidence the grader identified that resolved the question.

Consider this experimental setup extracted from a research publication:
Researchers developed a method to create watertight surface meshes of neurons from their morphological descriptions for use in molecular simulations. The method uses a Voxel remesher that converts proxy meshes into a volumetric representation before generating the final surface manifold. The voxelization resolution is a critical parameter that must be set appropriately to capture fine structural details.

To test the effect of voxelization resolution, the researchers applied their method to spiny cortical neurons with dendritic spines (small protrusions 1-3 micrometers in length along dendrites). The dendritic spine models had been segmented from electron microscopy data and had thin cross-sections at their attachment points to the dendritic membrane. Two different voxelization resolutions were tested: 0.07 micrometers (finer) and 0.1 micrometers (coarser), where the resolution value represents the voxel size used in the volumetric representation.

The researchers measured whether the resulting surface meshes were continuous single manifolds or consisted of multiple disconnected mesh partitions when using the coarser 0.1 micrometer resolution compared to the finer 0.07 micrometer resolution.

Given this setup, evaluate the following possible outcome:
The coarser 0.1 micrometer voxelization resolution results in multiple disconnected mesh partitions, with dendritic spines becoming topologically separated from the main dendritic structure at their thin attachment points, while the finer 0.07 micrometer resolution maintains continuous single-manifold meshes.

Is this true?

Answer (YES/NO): YES